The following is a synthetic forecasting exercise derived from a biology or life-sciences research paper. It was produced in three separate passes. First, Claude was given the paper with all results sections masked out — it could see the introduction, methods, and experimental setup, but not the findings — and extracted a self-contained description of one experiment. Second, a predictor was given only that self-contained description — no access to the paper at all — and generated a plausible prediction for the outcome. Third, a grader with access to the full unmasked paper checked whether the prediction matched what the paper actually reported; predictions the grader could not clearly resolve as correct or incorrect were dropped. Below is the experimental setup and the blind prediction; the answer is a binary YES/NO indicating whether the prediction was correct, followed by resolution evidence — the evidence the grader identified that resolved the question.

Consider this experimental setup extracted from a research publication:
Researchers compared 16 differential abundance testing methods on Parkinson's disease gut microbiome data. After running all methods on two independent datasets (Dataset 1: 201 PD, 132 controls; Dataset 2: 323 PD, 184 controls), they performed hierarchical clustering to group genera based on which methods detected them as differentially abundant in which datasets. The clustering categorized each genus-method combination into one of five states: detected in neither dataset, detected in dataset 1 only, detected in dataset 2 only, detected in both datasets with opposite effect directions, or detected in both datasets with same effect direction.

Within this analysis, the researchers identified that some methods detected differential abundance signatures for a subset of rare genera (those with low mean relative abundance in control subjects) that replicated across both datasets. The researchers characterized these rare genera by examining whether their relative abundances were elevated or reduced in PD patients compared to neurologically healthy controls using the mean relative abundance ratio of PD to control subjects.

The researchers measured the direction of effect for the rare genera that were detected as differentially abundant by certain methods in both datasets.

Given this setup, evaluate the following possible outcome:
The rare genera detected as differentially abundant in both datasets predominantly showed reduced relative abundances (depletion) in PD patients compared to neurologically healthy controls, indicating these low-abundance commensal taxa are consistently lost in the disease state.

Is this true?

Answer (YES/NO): NO